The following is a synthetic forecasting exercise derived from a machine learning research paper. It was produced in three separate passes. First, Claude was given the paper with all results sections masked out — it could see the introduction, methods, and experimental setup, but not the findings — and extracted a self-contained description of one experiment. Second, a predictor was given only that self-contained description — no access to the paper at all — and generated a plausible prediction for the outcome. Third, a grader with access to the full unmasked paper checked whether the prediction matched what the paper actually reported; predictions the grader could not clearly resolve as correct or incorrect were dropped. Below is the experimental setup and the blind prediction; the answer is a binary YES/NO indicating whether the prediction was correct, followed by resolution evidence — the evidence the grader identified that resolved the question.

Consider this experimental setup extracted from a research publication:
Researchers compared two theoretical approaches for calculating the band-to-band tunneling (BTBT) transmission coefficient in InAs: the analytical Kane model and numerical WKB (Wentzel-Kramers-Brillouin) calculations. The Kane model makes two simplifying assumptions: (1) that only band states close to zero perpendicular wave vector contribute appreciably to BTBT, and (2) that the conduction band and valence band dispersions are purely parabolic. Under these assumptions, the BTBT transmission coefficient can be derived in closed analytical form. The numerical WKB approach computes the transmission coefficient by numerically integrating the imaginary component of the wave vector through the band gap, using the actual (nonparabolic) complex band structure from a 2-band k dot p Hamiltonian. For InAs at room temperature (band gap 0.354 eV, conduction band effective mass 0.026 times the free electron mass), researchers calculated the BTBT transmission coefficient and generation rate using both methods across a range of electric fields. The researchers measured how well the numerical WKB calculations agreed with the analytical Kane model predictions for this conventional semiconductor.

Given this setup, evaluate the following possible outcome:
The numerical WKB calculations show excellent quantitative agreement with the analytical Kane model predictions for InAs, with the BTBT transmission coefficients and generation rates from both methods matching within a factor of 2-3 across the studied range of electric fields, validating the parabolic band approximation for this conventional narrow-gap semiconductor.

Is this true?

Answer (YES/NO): NO